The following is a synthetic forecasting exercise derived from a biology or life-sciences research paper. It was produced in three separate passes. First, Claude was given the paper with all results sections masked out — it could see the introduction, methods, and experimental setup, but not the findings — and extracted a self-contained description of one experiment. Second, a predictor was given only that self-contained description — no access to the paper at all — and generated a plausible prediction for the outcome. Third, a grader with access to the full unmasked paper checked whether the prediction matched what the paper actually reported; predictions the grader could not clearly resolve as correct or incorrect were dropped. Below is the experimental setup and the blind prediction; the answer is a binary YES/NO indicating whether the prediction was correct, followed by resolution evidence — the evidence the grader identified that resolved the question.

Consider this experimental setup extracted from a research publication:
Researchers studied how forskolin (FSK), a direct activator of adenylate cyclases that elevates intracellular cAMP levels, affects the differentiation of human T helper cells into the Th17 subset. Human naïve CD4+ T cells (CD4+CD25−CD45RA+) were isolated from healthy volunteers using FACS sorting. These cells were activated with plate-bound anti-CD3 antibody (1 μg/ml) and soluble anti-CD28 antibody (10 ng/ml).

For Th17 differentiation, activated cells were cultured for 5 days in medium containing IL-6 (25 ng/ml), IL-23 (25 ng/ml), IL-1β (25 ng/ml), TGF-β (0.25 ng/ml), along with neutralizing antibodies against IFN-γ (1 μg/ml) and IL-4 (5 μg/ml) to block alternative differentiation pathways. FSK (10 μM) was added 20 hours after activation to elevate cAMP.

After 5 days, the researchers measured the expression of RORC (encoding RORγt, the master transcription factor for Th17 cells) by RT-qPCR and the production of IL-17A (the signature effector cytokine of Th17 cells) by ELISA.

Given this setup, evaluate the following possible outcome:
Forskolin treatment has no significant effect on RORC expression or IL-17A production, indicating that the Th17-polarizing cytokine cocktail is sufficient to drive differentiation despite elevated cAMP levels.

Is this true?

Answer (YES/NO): NO